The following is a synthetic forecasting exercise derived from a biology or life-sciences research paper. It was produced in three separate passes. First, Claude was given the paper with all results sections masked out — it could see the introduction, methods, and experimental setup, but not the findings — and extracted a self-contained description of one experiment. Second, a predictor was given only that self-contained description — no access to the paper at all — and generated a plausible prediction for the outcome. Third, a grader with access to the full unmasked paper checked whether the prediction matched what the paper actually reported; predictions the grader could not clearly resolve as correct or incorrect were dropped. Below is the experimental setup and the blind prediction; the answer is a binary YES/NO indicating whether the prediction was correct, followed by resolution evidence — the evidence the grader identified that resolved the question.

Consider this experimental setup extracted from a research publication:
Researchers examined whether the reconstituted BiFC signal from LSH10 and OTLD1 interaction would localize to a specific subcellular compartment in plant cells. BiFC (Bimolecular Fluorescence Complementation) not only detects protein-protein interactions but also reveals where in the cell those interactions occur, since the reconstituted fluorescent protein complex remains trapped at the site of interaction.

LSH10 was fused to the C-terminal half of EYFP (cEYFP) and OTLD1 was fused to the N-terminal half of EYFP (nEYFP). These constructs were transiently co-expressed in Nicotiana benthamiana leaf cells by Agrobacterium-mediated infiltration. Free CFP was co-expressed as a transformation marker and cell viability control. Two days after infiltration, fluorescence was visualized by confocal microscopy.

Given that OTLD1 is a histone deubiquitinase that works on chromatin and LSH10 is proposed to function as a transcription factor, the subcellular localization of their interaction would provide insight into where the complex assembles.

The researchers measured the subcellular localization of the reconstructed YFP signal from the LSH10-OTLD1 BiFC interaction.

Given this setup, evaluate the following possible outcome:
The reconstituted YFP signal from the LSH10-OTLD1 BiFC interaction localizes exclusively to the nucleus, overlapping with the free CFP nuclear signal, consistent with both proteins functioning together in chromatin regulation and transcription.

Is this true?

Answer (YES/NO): YES